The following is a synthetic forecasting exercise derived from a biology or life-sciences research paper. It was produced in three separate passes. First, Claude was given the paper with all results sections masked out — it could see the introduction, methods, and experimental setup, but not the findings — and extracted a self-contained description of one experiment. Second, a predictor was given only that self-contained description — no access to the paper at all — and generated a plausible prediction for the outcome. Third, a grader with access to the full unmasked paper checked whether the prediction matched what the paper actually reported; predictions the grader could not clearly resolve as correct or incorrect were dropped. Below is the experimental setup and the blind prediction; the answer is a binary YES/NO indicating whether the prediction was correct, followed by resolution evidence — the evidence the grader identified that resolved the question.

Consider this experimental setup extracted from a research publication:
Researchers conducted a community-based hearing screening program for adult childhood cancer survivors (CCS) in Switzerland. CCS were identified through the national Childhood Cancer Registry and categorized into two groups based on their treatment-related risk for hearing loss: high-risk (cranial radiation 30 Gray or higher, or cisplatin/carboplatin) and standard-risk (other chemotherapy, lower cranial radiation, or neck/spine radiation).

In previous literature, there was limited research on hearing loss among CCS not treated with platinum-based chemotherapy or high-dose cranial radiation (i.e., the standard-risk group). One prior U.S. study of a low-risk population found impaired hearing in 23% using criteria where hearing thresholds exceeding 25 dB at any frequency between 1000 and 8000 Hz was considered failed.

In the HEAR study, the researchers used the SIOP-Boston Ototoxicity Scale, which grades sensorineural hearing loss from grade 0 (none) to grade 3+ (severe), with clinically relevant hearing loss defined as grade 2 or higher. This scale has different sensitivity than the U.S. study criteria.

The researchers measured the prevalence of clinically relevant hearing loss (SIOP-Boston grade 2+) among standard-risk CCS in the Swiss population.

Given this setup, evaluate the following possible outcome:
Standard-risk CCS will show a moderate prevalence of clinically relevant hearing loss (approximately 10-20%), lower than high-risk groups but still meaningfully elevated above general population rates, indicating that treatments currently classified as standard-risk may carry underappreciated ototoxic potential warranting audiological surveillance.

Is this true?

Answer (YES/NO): YES